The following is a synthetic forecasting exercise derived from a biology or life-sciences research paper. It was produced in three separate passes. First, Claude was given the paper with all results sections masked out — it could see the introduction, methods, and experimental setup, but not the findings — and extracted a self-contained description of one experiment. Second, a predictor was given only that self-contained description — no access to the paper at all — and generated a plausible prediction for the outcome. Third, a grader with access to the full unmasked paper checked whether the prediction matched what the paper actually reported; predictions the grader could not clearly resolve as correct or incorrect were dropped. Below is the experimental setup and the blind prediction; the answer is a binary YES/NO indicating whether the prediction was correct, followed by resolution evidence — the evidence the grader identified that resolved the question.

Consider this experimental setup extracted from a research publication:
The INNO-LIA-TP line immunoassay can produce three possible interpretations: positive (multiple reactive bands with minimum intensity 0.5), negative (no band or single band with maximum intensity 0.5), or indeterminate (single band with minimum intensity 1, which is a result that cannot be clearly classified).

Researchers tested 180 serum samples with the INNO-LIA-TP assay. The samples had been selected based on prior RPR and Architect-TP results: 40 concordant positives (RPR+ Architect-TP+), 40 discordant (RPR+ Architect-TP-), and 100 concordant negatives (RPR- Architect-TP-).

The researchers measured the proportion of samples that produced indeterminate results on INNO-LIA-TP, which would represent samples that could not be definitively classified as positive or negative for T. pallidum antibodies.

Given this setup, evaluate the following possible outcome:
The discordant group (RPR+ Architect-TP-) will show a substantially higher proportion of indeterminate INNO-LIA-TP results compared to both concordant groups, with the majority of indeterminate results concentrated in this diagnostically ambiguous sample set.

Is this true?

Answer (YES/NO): NO